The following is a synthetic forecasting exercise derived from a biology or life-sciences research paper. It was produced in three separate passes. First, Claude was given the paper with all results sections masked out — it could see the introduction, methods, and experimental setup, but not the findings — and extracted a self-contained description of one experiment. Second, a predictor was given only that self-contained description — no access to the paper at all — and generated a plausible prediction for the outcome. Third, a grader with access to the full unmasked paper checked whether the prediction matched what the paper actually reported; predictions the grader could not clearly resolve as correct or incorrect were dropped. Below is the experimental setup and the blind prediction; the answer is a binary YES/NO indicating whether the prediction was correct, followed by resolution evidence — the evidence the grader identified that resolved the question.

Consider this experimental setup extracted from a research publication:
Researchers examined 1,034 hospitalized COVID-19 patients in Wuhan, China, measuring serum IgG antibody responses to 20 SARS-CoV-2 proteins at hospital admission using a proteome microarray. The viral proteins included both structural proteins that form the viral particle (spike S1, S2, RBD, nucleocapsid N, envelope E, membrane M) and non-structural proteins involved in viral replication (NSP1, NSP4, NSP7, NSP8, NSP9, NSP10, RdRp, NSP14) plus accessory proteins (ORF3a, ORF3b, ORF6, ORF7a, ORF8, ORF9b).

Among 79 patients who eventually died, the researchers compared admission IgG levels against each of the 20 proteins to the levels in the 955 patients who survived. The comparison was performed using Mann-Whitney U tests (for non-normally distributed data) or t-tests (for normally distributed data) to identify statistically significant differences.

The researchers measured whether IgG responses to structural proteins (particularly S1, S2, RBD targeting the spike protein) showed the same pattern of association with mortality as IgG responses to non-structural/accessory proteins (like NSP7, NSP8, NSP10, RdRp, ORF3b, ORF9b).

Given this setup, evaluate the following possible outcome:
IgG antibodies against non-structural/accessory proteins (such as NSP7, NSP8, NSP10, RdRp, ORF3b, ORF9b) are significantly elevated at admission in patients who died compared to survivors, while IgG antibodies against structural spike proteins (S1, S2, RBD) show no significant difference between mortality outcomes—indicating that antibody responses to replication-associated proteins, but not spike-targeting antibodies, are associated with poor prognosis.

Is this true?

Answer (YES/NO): YES